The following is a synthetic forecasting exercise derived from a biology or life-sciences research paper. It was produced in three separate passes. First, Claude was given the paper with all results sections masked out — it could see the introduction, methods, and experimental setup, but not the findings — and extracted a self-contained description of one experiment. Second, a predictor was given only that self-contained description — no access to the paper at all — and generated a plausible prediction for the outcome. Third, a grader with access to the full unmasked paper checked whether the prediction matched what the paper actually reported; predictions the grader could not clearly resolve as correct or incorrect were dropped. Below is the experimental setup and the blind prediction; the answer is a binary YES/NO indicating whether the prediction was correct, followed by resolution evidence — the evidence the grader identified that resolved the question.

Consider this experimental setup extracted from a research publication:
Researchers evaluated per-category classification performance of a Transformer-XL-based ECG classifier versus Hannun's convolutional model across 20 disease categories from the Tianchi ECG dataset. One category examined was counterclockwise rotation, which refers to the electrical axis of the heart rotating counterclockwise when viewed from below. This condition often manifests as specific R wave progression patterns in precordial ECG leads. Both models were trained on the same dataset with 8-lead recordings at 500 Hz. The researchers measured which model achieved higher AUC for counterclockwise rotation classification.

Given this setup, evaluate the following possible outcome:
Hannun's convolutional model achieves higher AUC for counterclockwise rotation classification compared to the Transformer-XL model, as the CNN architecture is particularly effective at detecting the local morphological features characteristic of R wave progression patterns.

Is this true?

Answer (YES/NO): YES